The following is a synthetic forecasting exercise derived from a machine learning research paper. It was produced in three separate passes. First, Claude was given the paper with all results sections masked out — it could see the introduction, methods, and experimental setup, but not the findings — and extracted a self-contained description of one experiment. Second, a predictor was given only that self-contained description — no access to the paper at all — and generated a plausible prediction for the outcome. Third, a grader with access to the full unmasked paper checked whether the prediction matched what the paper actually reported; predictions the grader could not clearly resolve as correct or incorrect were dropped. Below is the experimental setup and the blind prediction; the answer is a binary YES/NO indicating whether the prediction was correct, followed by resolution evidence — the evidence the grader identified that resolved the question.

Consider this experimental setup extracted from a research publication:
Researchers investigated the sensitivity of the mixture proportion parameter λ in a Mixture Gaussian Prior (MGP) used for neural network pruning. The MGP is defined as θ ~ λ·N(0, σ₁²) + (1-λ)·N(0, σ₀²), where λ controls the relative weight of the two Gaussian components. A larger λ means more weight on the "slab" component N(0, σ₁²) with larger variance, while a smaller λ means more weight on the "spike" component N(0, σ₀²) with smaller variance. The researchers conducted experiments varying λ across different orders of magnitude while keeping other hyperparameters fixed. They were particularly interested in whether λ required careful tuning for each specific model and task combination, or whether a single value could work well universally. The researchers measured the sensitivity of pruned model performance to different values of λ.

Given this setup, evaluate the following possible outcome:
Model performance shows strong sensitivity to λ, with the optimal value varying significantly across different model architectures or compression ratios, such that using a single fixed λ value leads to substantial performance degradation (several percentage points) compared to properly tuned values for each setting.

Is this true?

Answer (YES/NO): NO